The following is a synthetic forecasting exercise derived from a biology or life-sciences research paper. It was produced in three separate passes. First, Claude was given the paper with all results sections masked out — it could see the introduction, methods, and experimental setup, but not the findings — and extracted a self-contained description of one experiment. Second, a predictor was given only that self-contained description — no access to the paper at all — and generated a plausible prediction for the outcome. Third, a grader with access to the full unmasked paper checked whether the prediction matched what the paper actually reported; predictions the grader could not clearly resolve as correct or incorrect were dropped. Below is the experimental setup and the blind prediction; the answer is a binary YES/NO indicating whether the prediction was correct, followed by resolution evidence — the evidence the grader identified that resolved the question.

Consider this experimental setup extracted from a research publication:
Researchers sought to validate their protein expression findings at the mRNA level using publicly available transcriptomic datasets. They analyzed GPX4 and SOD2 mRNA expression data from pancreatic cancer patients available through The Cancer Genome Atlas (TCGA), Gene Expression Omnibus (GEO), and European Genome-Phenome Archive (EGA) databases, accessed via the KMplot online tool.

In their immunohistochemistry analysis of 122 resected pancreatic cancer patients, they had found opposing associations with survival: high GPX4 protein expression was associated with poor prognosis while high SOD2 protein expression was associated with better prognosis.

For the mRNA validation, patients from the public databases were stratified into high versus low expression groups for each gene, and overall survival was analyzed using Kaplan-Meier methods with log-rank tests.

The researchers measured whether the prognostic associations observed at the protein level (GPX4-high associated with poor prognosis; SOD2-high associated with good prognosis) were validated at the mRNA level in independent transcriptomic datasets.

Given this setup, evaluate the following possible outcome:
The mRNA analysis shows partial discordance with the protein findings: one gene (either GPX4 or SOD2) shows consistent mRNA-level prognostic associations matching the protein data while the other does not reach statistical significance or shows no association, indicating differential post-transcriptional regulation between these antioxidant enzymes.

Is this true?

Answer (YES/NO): NO